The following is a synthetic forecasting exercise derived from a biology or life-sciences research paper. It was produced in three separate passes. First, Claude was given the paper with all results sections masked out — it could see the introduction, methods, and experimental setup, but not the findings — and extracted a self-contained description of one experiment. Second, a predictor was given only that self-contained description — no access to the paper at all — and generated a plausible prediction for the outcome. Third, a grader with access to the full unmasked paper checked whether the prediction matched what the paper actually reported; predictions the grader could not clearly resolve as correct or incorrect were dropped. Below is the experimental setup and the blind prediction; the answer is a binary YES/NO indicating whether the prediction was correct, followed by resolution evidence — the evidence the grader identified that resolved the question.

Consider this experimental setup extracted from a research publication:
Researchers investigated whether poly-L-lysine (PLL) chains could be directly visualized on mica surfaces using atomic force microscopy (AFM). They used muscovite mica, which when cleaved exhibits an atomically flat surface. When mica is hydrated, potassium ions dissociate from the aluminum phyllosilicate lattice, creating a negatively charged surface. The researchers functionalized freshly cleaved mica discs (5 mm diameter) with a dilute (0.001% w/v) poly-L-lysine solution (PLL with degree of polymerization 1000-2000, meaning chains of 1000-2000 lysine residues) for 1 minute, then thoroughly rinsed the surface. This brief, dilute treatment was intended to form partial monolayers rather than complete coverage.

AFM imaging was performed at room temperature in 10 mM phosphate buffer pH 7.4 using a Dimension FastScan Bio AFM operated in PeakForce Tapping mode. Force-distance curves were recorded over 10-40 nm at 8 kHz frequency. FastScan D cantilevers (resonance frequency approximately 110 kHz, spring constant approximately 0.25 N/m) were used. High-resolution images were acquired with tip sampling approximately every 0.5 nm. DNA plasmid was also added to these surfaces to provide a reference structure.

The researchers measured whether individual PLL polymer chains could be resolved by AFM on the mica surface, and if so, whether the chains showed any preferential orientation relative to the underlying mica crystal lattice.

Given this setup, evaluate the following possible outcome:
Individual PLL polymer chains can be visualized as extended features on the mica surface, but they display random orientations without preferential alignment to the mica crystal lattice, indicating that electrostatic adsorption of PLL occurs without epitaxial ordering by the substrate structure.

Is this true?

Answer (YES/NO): NO